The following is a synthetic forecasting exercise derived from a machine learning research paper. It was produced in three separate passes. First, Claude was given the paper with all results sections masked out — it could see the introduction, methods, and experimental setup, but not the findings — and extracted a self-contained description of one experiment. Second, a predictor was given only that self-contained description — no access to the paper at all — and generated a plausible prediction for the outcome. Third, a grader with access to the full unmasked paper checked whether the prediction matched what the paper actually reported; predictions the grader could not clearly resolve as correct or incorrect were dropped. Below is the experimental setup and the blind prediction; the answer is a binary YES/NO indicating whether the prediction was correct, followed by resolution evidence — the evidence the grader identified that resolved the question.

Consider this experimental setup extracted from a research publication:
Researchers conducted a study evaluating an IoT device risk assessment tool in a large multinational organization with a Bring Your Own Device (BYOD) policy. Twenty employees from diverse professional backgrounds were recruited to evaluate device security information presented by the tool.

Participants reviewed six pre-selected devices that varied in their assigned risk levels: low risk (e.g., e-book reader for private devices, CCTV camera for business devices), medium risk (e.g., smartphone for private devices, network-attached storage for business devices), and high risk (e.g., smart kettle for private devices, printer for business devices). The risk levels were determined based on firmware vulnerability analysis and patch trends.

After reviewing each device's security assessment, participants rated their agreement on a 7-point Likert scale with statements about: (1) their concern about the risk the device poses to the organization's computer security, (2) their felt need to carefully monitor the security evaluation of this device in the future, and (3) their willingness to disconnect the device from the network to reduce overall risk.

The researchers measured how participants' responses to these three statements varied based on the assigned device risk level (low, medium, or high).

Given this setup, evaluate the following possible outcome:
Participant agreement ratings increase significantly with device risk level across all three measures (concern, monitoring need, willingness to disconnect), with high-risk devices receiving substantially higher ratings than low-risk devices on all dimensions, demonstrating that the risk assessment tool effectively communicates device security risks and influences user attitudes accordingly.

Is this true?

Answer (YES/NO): YES